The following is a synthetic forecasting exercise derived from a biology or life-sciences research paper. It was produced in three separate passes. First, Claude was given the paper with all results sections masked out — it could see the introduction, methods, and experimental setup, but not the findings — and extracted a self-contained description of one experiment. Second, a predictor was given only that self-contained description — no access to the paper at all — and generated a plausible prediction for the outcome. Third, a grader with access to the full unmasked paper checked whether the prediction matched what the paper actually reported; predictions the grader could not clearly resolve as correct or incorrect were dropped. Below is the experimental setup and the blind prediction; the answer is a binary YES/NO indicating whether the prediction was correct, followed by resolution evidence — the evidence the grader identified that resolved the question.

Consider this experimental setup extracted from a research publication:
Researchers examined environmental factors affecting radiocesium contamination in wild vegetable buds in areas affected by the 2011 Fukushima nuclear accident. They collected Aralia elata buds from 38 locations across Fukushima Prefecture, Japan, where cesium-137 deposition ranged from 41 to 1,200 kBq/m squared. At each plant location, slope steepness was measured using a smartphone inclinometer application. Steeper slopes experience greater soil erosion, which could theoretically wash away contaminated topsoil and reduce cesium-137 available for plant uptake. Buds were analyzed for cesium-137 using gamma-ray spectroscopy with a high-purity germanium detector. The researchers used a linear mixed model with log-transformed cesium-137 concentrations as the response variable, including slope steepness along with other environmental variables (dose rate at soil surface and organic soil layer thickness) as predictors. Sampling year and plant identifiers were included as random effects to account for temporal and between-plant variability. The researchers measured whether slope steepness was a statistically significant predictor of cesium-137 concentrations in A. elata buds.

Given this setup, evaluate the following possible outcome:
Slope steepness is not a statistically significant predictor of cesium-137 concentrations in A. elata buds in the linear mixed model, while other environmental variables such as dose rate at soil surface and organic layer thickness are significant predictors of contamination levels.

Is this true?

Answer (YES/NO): NO